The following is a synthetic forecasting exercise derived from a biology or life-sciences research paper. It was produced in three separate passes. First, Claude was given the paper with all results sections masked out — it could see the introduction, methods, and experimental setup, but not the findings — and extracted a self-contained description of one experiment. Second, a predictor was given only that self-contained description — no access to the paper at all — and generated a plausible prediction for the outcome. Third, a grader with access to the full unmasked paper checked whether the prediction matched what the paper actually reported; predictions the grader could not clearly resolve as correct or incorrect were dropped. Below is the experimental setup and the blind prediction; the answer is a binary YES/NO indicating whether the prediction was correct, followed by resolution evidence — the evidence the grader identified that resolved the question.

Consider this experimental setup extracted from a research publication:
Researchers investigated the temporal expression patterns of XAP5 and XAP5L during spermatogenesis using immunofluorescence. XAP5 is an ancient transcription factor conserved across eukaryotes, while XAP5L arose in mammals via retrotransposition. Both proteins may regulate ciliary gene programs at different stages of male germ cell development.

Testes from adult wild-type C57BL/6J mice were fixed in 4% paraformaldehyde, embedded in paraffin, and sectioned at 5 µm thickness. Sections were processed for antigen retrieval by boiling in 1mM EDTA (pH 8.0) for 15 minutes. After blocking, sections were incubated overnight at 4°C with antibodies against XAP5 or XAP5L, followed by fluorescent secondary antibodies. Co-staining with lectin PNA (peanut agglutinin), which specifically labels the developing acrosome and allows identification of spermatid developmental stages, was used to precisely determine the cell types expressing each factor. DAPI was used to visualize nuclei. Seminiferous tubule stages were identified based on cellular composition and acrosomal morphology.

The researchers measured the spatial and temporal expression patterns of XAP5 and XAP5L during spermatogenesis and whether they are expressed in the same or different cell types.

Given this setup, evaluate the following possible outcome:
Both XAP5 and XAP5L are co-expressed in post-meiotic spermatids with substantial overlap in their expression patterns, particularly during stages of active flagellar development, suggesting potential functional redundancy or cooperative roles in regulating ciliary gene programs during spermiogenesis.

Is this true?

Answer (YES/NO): NO